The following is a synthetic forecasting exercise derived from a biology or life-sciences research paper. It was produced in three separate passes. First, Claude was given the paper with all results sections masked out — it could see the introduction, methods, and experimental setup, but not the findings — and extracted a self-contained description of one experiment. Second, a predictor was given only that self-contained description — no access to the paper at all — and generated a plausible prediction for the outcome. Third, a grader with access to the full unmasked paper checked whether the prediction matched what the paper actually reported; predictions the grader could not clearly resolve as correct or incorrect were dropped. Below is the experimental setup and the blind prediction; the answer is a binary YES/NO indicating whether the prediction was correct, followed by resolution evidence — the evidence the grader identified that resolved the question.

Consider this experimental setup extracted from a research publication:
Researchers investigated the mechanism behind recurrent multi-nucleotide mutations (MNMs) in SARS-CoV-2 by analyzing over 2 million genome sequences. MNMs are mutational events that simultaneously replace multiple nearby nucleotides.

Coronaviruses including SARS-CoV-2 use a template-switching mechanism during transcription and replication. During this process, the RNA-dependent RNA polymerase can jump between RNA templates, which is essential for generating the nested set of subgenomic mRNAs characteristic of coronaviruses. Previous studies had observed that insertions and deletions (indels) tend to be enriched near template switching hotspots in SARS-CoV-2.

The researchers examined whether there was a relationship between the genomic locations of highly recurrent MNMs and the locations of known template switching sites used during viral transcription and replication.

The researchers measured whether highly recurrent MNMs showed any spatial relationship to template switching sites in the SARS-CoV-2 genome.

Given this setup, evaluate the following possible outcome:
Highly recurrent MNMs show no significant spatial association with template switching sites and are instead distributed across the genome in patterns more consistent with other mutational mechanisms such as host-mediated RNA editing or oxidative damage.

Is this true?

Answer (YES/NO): NO